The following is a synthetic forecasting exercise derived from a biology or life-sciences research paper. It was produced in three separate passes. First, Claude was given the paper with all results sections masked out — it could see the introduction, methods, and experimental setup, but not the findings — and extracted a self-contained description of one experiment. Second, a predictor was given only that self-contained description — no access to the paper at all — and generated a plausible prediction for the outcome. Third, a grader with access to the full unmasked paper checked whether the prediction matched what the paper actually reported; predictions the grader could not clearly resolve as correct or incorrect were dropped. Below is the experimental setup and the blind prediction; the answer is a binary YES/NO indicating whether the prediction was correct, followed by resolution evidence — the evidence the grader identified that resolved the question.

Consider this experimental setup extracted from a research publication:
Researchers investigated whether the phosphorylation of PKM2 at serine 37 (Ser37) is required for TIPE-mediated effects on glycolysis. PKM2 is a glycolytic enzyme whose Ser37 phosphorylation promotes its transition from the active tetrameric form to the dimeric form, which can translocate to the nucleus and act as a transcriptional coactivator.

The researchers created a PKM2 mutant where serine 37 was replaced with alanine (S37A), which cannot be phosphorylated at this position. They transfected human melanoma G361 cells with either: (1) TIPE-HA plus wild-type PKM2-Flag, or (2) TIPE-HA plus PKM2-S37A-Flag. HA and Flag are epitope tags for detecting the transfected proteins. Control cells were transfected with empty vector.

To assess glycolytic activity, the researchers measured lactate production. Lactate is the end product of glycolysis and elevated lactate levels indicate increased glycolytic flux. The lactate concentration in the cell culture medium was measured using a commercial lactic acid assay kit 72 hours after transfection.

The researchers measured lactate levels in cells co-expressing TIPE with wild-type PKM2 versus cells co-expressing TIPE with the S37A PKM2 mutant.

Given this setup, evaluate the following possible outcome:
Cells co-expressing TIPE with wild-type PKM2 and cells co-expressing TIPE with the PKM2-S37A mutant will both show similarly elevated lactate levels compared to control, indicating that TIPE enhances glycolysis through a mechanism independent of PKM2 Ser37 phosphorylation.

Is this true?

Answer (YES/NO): NO